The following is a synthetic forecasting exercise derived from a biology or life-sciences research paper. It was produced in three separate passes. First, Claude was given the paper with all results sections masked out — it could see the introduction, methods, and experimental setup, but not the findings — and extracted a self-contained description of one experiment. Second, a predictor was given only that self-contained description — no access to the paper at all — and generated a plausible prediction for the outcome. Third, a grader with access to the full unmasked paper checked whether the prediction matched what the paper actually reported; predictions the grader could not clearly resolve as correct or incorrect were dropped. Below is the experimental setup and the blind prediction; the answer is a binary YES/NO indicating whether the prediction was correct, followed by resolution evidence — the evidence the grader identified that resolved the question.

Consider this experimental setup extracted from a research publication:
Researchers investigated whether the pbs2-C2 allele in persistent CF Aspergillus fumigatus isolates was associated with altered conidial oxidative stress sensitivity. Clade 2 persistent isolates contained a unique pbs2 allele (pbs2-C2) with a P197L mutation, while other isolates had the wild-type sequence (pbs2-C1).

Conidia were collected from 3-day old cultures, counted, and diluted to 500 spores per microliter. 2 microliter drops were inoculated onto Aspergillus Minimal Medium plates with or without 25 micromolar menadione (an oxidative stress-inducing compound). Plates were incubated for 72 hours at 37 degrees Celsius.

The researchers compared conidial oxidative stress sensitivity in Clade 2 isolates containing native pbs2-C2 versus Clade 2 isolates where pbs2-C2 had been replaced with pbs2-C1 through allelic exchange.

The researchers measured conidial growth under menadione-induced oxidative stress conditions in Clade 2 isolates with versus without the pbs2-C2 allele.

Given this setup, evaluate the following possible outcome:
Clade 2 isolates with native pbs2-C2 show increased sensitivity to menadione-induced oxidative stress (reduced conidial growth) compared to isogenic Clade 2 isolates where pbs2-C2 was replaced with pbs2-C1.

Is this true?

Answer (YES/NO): YES